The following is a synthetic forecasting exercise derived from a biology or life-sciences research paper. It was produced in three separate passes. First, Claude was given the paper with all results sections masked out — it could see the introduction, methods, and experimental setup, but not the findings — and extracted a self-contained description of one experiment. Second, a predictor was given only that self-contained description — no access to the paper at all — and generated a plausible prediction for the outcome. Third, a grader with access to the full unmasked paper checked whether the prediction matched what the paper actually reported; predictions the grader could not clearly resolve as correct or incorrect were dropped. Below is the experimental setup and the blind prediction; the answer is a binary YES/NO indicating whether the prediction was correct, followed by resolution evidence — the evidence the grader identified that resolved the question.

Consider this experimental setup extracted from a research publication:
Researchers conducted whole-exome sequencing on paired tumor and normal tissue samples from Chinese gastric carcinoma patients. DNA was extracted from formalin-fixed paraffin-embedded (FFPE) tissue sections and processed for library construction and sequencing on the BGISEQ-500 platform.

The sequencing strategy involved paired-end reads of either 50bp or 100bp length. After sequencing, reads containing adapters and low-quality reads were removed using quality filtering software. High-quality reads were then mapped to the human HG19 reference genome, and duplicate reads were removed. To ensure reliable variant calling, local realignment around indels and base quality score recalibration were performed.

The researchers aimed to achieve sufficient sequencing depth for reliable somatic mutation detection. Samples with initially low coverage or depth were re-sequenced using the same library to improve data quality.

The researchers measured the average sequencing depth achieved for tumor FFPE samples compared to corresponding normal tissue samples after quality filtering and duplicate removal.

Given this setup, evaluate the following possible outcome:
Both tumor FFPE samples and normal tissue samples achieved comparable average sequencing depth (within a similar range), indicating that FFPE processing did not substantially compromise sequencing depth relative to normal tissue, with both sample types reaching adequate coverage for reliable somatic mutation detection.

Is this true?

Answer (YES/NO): NO